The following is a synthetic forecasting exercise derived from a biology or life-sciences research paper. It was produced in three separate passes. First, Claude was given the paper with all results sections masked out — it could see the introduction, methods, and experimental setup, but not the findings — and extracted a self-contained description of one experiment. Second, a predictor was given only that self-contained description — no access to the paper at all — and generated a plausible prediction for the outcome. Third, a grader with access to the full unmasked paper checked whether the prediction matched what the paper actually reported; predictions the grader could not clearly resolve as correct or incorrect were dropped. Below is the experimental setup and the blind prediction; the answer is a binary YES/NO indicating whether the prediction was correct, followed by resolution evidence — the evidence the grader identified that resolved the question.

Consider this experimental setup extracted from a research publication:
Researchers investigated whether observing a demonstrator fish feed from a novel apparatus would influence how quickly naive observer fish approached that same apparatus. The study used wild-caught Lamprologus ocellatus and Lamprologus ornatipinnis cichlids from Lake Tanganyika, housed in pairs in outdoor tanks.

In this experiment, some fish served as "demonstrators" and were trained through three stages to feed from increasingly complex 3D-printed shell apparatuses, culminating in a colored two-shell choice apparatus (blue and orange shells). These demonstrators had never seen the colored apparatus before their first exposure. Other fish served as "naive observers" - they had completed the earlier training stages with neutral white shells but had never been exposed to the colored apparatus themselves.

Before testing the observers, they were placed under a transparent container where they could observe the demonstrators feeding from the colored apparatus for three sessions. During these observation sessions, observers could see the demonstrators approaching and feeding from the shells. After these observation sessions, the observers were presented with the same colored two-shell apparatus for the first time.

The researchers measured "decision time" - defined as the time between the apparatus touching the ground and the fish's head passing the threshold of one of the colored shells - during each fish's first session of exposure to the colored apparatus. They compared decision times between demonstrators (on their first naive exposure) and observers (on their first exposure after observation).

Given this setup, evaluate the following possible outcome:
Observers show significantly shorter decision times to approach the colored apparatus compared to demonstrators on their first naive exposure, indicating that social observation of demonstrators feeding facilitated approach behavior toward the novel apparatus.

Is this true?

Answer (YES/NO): YES